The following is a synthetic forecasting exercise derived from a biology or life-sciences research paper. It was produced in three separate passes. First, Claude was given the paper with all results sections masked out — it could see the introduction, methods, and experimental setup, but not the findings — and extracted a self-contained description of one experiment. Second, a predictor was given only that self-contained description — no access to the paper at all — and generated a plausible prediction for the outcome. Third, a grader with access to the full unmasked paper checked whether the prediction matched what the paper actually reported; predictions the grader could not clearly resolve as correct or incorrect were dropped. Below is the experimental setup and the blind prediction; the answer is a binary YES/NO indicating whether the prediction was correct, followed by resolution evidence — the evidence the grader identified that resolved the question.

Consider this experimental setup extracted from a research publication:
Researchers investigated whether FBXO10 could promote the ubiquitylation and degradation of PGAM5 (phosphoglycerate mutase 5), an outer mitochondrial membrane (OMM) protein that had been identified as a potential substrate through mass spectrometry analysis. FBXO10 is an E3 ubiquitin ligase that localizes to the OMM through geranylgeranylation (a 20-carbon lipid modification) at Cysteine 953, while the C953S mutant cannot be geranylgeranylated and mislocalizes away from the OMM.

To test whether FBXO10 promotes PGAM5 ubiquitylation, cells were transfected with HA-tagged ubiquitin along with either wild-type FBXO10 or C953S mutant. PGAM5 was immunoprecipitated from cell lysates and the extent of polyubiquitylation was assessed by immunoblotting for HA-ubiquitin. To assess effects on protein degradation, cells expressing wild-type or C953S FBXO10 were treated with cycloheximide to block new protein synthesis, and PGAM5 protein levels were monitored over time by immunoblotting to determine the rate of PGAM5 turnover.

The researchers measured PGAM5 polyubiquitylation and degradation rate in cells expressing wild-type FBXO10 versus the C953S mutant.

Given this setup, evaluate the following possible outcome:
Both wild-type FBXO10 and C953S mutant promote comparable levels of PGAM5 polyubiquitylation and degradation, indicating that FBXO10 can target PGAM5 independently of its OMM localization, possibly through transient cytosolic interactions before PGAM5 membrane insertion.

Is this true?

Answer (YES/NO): NO